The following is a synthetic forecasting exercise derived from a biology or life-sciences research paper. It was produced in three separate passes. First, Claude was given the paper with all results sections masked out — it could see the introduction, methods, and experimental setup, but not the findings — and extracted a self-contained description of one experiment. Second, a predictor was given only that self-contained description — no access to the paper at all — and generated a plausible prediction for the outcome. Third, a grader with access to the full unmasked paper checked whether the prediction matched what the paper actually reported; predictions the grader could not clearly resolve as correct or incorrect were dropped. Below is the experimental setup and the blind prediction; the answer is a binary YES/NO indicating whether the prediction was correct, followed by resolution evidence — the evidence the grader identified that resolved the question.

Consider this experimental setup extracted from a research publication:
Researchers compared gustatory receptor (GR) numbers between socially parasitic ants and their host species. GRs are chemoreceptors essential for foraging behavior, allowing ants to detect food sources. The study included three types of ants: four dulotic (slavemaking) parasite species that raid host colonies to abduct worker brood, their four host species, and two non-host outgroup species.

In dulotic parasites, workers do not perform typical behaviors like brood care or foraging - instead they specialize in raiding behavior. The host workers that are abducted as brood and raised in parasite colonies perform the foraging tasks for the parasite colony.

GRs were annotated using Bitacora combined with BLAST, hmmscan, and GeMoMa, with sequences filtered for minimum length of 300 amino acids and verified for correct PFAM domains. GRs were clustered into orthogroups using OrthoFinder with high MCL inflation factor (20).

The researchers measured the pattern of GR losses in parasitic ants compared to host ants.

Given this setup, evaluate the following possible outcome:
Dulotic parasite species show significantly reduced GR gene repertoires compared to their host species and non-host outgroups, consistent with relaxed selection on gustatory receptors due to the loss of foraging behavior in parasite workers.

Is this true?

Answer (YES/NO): YES